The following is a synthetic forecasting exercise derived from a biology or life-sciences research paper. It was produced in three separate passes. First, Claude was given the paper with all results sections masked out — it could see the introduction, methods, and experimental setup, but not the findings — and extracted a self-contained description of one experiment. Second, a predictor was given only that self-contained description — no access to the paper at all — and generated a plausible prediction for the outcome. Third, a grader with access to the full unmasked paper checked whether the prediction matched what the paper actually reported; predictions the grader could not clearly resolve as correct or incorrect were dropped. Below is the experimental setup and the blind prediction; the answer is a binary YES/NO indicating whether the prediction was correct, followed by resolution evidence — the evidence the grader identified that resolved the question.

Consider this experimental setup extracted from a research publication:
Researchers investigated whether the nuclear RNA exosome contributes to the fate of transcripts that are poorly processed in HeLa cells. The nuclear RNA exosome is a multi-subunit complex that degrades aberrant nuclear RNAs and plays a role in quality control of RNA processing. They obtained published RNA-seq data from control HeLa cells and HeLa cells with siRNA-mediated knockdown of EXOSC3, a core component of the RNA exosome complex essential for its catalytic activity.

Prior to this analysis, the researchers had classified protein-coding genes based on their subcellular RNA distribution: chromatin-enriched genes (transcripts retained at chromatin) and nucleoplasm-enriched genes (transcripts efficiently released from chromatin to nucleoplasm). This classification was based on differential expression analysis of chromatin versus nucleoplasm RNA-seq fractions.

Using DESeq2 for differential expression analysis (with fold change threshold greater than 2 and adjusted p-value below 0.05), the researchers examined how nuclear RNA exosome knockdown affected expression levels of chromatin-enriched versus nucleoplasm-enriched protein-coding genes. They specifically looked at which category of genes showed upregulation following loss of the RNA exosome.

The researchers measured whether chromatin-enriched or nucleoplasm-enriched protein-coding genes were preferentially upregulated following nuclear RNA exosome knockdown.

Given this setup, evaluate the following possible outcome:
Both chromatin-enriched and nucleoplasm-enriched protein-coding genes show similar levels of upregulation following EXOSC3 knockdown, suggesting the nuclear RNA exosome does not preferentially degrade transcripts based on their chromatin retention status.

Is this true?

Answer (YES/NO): NO